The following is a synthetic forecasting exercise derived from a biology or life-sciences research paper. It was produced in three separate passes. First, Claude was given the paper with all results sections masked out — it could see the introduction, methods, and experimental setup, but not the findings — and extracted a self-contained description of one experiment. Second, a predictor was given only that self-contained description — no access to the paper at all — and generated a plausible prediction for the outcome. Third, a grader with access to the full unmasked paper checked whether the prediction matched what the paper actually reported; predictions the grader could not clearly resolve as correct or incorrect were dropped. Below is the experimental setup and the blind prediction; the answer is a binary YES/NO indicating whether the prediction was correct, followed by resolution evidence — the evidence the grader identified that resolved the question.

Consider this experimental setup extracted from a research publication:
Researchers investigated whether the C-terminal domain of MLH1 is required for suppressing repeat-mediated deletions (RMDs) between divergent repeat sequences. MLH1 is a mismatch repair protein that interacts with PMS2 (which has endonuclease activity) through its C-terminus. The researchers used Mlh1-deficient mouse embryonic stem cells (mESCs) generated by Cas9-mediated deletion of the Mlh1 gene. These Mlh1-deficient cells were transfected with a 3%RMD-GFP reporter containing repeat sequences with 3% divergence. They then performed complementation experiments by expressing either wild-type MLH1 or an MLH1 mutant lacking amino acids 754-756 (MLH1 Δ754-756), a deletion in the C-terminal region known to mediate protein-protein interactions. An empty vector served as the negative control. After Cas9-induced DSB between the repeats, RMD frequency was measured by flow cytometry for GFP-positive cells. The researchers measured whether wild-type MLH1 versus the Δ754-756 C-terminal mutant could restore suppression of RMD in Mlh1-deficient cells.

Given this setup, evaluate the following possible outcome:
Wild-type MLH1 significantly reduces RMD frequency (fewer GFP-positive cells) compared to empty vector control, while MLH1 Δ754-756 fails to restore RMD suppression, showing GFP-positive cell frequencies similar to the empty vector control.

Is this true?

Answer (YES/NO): YES